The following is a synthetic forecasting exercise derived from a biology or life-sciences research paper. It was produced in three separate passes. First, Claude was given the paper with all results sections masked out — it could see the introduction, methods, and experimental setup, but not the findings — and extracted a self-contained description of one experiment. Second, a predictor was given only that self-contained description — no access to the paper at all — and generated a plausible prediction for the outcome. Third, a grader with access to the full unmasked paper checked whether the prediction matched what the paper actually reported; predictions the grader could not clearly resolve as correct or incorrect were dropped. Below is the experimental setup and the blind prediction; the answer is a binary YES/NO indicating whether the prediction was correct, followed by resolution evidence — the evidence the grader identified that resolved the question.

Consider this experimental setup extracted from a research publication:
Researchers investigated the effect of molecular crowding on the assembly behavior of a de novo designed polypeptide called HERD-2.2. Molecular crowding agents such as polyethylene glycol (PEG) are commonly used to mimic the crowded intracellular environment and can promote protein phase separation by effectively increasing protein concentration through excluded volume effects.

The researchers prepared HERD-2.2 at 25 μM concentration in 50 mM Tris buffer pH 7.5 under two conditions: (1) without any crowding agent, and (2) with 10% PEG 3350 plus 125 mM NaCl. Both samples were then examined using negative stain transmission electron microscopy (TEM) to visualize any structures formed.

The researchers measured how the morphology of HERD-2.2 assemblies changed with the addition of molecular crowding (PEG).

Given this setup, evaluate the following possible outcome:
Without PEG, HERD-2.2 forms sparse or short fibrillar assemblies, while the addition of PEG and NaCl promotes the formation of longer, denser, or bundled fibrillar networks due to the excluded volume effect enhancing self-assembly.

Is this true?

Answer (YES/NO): YES